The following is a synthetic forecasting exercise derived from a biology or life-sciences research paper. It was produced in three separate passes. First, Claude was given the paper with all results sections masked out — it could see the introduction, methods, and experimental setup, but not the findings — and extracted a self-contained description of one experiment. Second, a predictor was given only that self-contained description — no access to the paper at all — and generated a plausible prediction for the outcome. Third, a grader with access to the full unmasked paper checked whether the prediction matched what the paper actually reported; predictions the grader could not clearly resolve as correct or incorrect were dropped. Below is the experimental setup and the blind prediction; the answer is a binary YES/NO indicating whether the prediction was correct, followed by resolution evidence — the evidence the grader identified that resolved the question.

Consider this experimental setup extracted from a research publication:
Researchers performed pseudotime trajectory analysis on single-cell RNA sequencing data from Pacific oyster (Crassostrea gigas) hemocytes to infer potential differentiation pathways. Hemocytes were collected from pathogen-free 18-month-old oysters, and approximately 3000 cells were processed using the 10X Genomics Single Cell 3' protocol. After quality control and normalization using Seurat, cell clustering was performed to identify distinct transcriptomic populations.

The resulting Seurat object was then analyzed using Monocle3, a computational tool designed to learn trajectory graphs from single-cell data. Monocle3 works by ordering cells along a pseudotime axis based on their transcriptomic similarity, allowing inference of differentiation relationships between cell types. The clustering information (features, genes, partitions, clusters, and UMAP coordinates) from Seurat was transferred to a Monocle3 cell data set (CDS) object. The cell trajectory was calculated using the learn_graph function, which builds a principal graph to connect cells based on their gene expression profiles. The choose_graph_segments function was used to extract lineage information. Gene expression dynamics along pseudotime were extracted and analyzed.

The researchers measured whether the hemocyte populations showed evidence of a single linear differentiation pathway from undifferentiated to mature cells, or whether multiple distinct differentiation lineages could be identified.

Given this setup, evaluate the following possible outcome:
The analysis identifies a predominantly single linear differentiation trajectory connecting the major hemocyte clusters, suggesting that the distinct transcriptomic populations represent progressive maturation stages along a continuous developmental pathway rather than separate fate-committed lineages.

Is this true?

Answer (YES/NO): NO